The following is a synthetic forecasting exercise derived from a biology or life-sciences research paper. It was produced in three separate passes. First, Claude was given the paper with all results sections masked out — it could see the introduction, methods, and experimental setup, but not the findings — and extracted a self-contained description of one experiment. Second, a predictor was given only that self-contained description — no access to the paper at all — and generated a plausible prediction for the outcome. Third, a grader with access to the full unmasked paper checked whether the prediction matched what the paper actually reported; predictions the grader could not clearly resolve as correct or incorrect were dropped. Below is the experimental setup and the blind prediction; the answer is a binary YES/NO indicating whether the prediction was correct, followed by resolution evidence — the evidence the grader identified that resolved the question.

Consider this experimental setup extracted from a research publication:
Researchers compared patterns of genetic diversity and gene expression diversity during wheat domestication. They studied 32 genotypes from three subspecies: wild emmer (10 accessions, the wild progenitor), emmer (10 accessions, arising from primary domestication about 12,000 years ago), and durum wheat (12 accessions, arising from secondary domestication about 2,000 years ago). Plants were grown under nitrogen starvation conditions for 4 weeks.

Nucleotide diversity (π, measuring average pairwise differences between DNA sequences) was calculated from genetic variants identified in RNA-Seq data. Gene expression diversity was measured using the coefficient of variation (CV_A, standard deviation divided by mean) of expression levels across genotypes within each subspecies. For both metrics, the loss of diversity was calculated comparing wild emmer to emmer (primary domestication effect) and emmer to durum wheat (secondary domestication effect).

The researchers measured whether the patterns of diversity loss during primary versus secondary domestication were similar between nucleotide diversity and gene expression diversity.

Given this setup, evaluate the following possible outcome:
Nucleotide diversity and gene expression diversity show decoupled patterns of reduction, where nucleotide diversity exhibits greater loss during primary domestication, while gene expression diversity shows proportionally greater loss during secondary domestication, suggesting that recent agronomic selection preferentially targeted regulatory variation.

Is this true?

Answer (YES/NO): NO